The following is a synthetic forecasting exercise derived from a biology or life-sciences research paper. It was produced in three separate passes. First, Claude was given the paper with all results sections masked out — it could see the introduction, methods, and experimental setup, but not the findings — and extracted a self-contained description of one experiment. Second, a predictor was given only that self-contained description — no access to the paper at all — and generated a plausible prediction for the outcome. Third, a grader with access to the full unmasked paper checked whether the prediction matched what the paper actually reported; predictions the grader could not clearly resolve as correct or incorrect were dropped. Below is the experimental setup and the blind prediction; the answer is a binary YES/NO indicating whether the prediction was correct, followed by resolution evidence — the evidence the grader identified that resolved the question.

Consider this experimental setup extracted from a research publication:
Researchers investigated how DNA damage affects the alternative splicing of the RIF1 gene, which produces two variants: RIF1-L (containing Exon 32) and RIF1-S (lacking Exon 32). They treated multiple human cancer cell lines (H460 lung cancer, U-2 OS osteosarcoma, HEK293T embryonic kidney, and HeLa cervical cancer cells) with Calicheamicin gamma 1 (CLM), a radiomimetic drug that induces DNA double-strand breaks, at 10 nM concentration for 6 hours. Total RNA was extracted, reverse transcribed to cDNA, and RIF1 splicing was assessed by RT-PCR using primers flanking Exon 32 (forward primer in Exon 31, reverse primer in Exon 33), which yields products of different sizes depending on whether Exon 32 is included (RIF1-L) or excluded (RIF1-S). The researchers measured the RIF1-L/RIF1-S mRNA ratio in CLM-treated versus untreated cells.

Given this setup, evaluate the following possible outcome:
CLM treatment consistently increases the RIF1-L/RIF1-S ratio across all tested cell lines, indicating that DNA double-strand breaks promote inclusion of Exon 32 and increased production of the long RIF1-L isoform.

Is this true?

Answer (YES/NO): NO